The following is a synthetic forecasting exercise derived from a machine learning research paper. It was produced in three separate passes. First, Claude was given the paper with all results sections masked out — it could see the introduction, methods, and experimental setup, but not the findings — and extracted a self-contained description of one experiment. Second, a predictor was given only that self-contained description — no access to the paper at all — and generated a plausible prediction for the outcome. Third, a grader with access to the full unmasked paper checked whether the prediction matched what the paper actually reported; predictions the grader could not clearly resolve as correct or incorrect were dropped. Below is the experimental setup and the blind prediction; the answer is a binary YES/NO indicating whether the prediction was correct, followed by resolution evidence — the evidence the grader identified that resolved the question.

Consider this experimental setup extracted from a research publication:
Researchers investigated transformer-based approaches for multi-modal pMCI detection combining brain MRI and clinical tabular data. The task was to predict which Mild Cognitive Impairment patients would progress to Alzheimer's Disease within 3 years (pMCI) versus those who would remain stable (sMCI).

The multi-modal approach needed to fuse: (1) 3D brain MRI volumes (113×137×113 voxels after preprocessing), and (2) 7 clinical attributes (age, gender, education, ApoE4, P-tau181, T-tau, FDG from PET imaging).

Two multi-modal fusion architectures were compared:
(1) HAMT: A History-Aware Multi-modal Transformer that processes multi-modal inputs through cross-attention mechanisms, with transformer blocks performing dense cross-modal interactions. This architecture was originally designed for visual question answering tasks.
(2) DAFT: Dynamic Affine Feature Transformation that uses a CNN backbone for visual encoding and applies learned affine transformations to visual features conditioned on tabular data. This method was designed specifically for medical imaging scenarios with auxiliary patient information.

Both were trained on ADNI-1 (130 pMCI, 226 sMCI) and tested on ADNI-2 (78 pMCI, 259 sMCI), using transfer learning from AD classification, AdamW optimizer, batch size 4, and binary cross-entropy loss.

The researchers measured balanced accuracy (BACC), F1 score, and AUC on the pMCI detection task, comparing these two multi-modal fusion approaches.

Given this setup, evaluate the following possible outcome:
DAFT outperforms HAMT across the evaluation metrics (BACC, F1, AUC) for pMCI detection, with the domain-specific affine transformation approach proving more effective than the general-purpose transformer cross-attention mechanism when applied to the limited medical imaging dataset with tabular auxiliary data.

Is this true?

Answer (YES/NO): YES